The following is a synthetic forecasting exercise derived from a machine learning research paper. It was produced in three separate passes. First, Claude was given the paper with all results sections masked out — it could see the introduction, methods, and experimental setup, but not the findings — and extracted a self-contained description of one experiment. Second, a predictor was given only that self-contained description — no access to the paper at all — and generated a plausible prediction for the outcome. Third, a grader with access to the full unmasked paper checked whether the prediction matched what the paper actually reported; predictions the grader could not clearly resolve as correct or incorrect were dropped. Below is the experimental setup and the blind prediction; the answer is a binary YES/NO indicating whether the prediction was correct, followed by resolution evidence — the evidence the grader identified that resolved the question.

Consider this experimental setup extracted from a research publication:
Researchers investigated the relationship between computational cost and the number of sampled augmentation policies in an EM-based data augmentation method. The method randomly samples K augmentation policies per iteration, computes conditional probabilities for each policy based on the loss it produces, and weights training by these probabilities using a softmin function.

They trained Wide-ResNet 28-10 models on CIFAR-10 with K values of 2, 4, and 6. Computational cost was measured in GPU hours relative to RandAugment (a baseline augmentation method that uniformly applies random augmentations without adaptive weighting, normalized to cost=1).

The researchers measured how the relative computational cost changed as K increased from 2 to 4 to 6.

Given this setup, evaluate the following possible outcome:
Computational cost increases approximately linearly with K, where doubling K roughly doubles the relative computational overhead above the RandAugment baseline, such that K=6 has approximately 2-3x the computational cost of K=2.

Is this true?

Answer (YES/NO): YES